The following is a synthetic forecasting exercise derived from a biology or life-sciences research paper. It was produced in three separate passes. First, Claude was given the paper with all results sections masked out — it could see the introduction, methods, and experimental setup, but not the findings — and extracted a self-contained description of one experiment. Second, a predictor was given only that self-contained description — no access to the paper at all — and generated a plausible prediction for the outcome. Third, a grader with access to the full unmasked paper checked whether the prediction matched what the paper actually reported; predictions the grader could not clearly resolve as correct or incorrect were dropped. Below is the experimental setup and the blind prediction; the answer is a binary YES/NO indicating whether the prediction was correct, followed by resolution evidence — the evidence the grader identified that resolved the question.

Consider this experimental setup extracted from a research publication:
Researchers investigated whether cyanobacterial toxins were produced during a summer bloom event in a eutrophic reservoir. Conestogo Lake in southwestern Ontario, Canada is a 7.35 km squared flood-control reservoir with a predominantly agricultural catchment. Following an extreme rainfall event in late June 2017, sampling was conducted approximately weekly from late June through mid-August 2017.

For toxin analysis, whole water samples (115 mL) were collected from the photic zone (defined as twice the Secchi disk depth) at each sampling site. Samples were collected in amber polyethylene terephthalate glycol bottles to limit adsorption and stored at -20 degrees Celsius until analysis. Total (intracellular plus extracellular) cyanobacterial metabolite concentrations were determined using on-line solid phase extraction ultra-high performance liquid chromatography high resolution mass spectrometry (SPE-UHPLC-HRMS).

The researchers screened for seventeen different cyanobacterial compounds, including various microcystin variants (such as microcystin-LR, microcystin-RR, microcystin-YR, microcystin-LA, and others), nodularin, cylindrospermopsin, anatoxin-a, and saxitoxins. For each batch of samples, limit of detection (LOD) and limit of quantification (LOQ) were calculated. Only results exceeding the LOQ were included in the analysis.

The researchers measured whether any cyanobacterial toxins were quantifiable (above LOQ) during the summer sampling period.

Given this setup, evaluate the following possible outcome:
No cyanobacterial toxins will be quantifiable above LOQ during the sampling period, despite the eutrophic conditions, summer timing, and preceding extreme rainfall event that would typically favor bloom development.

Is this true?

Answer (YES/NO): NO